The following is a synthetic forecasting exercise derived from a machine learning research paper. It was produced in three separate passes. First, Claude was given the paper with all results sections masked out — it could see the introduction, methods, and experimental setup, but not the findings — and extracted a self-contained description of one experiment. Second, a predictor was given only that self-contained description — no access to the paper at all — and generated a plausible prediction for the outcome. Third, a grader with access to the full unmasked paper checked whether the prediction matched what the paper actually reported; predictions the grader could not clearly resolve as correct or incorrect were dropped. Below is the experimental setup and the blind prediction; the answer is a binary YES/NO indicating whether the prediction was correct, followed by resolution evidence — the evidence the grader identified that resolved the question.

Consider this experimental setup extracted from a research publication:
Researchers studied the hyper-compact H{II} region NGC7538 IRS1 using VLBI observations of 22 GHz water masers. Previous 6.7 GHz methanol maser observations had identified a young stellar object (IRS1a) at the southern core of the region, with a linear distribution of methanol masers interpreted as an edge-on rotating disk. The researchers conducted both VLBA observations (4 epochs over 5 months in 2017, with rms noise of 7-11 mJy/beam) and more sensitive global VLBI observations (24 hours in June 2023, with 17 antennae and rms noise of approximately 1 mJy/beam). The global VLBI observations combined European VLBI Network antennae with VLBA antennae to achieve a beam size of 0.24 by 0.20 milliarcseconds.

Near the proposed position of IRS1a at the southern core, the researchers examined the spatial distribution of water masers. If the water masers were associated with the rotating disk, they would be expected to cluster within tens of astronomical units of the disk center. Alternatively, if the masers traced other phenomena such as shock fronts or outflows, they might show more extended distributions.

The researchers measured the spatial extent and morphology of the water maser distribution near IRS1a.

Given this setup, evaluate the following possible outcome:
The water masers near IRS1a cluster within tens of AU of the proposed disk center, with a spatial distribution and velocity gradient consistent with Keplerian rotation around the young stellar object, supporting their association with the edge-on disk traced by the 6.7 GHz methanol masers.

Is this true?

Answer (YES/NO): NO